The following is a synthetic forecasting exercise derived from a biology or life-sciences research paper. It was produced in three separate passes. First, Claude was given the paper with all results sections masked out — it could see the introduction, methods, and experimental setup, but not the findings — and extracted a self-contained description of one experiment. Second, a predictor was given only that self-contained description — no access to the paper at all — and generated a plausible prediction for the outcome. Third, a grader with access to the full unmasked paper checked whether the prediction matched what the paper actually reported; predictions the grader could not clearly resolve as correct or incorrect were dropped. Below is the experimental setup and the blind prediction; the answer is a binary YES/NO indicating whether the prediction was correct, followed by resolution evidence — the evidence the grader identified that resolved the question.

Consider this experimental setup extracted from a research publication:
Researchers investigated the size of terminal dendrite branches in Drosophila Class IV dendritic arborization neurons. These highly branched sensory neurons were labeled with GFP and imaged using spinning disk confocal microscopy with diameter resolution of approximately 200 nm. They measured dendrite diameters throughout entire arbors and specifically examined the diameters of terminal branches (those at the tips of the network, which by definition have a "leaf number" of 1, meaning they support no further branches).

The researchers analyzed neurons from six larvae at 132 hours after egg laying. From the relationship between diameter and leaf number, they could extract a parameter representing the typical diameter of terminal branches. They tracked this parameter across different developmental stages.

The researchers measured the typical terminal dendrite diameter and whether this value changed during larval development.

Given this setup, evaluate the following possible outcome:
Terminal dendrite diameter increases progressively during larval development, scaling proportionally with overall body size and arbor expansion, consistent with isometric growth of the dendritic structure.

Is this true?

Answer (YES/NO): NO